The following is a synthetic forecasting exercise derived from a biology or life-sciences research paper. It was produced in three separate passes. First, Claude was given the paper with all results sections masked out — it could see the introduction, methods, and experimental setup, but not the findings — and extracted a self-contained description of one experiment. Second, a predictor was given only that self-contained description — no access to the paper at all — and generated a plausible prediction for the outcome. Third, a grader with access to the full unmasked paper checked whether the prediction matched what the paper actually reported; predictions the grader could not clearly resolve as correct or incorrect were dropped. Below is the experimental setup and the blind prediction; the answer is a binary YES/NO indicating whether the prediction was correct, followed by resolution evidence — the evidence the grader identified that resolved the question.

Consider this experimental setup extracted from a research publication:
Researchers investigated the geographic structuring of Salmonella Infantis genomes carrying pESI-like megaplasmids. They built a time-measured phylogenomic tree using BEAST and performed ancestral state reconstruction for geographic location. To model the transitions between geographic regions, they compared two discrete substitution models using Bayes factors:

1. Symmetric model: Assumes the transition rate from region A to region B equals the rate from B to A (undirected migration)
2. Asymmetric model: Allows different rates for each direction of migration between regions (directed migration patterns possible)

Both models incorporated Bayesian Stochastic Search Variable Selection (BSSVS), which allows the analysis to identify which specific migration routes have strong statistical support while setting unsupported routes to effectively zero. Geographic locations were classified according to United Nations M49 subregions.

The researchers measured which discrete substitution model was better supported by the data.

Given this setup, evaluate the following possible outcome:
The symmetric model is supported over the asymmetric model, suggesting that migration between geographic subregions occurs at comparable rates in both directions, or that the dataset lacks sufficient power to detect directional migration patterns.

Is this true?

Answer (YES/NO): NO